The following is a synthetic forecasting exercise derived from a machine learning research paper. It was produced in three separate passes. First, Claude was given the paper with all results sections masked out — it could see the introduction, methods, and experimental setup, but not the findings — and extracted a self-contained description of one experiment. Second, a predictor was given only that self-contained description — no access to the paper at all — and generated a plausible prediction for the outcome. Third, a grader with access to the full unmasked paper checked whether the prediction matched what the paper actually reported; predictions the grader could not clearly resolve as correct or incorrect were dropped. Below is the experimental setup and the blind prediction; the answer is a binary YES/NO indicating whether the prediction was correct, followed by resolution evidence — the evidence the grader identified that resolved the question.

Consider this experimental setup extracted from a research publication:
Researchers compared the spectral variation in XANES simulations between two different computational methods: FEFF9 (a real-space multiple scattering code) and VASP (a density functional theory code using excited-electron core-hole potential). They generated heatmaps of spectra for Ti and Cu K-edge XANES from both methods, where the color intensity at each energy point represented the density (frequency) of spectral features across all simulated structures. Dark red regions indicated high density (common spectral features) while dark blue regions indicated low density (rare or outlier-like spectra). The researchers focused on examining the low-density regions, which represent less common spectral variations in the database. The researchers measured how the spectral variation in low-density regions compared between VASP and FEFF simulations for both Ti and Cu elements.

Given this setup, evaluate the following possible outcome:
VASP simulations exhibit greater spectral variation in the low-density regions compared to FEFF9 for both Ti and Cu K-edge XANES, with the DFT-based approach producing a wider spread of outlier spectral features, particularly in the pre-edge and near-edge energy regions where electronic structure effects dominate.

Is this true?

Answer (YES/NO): NO